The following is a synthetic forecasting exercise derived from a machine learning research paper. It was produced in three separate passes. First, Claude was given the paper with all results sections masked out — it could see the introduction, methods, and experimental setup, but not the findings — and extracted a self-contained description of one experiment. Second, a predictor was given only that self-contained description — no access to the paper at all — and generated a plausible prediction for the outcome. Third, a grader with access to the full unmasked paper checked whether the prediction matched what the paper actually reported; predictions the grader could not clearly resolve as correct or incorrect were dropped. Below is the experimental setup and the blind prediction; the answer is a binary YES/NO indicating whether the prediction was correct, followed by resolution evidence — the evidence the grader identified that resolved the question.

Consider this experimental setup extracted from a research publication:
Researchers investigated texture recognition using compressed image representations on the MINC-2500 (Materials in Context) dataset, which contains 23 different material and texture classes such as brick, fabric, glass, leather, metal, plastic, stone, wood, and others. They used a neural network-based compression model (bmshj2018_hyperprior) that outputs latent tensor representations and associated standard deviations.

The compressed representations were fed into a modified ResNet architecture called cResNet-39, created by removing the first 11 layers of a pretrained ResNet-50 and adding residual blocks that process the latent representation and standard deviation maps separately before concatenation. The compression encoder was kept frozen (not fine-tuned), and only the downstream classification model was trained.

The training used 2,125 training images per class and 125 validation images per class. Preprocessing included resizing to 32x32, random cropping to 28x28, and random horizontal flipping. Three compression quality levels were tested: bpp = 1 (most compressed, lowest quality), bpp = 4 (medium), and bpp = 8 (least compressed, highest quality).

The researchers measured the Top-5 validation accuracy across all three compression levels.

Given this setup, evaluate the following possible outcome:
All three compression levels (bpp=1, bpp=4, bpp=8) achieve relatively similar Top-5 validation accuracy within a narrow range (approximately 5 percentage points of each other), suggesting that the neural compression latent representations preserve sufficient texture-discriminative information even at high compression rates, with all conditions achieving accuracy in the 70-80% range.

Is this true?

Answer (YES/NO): NO